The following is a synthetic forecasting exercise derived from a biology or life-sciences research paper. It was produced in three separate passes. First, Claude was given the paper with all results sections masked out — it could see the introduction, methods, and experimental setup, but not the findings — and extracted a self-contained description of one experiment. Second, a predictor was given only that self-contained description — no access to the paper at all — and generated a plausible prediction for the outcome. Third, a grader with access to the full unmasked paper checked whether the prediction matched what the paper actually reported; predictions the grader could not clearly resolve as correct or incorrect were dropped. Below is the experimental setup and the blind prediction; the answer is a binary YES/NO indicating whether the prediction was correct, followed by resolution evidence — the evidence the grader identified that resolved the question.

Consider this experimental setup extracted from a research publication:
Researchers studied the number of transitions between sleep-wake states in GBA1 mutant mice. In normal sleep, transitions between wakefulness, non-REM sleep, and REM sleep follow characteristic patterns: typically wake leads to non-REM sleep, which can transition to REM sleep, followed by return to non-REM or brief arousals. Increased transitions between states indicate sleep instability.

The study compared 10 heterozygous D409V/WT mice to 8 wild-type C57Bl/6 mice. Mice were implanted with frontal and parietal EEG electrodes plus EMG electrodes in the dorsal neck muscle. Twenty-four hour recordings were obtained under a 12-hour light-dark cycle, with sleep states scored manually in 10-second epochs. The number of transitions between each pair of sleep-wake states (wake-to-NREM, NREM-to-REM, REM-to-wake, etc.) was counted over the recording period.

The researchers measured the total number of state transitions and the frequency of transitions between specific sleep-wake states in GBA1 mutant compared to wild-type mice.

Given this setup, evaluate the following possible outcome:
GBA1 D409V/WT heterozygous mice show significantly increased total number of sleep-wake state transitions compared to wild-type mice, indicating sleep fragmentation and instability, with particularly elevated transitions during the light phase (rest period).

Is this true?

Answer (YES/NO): NO